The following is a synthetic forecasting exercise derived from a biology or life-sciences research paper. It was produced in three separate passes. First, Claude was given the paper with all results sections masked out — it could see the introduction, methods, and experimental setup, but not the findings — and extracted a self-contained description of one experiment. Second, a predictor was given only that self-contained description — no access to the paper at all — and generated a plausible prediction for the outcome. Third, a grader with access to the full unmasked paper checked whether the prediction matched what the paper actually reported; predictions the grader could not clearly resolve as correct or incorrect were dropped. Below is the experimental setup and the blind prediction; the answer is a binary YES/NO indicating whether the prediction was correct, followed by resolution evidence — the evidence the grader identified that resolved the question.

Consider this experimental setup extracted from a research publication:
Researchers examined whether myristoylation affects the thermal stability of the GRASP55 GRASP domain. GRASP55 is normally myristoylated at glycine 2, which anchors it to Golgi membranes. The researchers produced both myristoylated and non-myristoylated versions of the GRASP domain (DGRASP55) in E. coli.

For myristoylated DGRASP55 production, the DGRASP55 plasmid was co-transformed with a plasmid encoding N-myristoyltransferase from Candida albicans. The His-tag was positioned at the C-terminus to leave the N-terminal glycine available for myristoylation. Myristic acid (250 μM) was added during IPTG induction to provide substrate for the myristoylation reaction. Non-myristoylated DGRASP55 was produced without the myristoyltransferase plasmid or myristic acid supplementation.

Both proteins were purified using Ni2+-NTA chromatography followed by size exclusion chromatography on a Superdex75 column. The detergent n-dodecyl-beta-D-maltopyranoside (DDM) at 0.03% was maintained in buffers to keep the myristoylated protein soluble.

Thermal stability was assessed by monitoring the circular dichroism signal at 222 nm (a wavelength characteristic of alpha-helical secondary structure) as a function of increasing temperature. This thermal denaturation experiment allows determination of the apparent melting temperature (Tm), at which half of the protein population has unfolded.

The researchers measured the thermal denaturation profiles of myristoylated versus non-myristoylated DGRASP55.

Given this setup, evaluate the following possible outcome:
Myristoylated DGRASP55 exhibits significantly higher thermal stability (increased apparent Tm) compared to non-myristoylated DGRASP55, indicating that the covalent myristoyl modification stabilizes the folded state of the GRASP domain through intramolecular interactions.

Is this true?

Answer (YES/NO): NO